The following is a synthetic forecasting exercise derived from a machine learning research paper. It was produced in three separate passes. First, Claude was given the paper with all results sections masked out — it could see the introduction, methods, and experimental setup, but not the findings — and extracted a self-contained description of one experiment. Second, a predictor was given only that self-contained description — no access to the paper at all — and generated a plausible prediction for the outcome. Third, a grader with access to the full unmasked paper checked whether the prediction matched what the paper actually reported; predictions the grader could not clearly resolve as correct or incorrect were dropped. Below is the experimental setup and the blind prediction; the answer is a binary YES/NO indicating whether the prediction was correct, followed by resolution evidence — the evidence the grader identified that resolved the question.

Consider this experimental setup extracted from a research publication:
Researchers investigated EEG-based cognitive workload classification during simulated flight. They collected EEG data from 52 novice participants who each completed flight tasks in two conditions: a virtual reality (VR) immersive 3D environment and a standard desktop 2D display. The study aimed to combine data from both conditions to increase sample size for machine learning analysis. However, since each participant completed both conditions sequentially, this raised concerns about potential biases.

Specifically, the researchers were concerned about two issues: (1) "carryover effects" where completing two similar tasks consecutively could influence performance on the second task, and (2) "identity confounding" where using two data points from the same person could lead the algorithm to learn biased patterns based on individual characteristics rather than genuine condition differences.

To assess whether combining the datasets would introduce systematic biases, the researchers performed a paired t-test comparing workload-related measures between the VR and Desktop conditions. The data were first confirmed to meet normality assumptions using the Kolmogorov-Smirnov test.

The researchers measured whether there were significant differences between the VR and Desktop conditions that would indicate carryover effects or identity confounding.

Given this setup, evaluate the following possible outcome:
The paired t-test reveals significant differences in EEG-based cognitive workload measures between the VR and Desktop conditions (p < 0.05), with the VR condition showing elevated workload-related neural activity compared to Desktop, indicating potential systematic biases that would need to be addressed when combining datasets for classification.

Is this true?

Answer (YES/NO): NO